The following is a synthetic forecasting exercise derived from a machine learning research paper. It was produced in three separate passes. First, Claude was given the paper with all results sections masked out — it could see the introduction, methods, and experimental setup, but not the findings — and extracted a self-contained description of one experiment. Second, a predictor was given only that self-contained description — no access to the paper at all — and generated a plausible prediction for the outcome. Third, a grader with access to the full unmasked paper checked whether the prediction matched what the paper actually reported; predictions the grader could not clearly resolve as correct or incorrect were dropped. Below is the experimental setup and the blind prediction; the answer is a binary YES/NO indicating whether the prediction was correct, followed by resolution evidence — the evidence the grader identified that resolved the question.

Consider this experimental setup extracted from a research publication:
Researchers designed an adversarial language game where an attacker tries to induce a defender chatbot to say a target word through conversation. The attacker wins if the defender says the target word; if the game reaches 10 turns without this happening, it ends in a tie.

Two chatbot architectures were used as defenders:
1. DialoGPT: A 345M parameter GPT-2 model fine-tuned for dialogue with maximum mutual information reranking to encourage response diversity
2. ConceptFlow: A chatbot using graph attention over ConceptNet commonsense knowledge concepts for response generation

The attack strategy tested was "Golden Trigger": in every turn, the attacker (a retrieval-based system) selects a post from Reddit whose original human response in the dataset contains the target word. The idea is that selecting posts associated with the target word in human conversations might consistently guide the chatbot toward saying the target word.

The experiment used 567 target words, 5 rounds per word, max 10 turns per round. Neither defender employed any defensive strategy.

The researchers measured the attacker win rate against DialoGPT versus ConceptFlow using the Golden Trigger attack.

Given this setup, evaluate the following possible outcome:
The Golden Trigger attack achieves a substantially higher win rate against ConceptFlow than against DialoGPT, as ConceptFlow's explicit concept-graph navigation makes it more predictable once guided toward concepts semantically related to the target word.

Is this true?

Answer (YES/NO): YES